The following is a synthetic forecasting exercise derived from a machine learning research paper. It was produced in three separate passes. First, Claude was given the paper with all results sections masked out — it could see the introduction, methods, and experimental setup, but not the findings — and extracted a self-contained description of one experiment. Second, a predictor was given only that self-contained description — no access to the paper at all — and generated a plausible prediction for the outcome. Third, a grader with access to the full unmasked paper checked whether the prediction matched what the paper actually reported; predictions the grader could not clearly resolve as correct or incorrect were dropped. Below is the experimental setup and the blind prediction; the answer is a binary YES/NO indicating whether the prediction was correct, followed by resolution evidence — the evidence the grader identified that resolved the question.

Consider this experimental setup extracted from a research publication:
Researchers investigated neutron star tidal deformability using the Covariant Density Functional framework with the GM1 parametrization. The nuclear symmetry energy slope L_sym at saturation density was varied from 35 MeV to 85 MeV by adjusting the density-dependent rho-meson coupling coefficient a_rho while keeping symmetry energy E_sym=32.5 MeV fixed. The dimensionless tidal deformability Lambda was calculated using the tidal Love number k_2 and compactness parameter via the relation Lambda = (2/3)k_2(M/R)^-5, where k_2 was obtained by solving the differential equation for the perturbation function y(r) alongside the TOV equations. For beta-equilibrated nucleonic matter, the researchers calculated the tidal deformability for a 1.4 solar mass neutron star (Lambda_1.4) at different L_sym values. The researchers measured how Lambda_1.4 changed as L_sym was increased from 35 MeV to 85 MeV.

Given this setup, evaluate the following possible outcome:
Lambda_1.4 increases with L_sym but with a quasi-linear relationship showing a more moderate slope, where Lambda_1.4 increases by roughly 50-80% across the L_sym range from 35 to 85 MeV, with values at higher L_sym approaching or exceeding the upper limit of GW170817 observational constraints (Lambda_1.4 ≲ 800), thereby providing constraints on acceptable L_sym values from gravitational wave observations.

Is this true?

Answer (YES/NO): NO